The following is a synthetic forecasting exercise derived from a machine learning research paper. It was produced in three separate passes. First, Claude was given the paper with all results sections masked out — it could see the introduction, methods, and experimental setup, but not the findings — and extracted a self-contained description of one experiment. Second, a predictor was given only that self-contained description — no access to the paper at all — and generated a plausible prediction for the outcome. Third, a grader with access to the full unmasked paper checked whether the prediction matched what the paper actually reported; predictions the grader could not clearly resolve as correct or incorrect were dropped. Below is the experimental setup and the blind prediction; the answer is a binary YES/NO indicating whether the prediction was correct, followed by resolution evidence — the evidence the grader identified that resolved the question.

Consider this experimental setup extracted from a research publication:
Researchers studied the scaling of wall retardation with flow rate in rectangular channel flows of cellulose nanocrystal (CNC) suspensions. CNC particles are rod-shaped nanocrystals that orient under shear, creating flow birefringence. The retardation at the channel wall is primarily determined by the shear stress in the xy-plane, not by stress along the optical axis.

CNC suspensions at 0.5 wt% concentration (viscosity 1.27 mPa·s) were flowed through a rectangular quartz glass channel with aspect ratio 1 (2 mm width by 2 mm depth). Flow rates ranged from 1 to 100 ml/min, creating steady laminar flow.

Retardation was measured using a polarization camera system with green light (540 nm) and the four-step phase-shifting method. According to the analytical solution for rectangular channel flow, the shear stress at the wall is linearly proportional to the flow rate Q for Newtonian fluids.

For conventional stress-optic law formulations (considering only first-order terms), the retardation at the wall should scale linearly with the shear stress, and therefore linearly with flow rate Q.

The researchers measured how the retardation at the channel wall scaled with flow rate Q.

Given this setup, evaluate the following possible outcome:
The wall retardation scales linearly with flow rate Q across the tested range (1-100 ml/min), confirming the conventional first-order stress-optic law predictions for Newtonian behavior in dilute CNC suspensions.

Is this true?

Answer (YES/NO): YES